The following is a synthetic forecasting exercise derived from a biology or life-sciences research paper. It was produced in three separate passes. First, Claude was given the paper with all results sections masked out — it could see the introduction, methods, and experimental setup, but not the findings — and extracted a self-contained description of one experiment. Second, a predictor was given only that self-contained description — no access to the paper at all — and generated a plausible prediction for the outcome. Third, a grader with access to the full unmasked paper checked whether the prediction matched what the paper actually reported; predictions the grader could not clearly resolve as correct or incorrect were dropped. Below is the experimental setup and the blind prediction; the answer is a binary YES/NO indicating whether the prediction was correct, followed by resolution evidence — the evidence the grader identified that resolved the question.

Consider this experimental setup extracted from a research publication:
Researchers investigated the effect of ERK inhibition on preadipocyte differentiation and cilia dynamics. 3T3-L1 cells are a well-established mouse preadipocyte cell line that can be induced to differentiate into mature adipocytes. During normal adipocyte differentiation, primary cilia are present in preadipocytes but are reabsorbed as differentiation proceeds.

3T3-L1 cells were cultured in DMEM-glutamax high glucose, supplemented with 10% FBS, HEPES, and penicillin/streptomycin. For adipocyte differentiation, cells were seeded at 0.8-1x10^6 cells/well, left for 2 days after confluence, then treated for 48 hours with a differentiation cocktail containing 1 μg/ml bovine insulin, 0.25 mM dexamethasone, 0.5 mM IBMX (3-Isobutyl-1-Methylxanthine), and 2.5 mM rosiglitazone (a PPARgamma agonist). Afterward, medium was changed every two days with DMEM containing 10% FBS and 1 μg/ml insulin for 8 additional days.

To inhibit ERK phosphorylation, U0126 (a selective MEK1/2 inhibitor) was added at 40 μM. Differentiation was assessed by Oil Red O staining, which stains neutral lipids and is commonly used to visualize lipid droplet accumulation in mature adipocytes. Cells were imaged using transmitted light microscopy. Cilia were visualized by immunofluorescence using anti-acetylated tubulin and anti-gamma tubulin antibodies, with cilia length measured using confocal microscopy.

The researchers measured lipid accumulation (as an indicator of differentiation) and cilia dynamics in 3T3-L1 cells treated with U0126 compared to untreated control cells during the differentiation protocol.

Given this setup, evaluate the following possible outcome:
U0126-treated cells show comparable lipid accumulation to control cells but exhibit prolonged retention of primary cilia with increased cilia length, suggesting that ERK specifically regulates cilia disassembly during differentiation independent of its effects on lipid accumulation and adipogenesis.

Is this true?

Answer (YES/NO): NO